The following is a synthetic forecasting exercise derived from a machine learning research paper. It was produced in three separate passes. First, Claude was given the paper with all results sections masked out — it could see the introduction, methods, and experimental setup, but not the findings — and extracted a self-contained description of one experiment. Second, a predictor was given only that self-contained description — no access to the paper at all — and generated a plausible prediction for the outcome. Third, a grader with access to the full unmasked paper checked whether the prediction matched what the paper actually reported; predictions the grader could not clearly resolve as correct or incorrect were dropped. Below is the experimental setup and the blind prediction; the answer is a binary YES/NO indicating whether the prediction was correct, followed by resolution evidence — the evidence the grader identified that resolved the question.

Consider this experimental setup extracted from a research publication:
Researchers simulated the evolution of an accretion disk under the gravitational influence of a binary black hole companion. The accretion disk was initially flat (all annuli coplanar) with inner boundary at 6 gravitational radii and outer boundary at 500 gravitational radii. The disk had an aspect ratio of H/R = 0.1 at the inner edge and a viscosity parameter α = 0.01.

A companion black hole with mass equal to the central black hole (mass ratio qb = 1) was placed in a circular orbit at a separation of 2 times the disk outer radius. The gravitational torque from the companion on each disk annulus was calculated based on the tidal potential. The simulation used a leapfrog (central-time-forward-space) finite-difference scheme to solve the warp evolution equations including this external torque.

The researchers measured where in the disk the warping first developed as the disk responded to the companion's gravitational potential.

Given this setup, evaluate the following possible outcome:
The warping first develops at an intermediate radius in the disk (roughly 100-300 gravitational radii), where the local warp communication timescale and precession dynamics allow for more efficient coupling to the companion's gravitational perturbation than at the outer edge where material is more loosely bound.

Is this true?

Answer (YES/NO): NO